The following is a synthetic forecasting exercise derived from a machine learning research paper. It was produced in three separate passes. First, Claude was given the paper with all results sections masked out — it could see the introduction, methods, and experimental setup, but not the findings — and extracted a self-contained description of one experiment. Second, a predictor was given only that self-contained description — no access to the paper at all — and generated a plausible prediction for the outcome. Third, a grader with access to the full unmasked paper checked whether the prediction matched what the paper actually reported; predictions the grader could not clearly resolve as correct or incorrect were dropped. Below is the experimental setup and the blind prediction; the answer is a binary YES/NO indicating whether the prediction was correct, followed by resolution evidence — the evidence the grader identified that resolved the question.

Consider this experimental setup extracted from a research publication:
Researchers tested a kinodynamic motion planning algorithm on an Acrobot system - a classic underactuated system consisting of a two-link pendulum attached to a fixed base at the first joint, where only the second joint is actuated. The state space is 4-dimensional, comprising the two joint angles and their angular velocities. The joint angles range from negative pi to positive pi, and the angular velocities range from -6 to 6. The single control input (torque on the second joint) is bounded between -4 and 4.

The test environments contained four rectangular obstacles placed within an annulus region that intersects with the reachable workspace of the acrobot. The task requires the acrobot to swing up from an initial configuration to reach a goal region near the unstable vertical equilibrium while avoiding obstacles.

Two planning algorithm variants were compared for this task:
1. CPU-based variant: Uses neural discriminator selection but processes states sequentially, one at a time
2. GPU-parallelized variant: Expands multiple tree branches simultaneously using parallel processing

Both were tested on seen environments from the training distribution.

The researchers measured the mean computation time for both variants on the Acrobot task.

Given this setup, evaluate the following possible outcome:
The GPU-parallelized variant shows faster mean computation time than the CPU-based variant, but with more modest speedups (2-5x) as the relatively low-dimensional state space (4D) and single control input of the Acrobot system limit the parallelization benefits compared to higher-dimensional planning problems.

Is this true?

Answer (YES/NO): NO